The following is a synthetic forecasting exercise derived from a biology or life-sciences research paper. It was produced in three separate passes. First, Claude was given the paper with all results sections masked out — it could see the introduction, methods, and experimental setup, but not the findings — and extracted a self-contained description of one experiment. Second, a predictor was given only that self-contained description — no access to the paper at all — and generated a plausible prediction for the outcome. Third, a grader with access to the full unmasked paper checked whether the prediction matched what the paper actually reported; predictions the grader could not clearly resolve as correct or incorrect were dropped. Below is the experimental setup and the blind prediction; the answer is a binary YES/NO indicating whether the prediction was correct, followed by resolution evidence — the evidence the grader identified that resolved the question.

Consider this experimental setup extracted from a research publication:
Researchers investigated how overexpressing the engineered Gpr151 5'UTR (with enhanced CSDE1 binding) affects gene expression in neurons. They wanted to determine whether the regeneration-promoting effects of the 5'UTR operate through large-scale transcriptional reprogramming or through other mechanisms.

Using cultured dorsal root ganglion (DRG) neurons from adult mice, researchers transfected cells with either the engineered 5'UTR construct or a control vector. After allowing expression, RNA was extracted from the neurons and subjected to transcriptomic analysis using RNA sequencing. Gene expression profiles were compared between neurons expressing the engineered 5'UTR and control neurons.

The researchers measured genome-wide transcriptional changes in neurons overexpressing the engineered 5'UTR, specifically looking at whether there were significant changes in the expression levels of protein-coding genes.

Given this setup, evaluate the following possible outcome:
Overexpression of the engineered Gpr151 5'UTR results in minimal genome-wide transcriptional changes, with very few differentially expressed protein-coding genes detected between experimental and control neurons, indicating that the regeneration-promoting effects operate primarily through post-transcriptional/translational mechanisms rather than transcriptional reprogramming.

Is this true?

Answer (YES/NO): YES